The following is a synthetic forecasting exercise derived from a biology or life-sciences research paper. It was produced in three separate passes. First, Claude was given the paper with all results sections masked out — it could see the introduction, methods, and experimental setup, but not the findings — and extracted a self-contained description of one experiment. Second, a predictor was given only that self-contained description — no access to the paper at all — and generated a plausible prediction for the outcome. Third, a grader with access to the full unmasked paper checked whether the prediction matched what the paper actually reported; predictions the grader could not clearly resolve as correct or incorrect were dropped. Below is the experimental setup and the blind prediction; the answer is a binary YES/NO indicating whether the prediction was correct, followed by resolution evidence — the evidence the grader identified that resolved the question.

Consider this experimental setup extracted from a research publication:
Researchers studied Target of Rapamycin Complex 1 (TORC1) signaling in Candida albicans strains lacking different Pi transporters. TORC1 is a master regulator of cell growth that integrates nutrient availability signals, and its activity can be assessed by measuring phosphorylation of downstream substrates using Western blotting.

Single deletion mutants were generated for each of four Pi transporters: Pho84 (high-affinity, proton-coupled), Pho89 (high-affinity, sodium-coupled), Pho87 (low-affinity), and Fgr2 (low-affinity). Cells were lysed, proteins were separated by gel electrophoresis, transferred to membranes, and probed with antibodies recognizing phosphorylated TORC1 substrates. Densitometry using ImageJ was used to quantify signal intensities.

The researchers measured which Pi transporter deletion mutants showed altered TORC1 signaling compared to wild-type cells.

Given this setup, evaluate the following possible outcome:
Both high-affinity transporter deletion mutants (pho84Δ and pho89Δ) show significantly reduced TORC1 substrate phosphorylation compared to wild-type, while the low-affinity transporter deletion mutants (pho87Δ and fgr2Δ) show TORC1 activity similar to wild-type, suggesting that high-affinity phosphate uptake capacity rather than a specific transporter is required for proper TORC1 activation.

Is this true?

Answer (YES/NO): NO